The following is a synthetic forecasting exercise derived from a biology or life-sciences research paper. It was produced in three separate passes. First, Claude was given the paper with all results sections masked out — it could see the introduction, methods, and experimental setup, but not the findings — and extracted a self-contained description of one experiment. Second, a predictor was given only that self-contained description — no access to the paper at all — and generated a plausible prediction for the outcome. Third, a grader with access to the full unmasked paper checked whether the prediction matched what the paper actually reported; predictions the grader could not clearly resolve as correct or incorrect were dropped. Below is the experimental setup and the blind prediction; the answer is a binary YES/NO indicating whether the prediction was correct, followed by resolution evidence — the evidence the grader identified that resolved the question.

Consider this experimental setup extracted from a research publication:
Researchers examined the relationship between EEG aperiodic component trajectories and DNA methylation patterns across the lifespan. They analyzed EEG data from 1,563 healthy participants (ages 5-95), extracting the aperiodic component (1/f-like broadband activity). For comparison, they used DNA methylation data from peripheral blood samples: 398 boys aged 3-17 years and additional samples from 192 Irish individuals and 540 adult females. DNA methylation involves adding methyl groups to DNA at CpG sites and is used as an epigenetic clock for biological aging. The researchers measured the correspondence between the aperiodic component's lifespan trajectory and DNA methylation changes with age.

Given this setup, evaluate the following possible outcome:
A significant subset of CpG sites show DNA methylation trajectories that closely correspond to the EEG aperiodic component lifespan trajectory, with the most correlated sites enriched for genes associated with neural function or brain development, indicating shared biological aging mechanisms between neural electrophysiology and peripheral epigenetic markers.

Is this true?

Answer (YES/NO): NO